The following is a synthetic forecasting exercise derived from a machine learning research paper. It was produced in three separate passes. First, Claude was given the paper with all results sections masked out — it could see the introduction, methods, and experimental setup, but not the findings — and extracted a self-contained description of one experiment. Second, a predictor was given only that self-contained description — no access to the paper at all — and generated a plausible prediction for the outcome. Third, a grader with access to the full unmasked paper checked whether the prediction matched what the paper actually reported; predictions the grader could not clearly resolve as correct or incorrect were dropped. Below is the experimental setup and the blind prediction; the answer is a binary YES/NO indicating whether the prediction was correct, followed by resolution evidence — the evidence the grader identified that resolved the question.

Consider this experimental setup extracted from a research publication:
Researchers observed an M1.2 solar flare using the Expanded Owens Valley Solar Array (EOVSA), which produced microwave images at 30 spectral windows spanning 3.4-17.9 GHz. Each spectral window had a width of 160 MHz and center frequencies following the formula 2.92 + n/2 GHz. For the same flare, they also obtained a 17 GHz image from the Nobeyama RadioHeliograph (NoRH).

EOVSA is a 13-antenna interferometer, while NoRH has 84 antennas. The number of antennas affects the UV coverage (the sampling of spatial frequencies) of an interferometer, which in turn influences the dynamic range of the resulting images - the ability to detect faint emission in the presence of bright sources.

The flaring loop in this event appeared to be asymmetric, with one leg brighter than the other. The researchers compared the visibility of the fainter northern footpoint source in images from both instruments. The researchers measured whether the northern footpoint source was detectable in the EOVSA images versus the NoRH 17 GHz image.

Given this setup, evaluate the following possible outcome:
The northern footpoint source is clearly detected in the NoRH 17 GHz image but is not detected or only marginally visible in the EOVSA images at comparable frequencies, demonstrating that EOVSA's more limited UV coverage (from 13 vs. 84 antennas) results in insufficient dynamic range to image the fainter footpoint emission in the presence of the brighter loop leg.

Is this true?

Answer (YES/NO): NO